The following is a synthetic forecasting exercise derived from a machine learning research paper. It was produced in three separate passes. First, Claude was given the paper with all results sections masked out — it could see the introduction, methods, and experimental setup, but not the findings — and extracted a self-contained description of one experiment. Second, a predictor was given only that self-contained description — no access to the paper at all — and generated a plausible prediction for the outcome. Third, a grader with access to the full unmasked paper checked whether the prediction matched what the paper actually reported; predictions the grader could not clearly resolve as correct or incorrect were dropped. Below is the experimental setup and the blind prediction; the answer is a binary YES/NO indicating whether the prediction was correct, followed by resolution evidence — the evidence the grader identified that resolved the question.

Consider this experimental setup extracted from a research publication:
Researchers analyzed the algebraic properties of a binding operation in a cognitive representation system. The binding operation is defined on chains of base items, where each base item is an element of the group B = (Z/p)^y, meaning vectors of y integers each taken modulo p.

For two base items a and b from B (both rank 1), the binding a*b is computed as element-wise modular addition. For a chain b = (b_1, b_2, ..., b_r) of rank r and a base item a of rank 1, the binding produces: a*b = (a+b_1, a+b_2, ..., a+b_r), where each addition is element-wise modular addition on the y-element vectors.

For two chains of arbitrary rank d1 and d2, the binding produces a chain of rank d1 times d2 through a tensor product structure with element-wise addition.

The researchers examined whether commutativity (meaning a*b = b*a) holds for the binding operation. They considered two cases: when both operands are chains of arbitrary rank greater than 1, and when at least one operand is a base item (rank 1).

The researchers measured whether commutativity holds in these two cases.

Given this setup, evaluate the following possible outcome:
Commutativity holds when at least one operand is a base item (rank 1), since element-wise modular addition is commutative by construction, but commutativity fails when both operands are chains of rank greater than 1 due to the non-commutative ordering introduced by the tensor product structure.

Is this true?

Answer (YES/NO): YES